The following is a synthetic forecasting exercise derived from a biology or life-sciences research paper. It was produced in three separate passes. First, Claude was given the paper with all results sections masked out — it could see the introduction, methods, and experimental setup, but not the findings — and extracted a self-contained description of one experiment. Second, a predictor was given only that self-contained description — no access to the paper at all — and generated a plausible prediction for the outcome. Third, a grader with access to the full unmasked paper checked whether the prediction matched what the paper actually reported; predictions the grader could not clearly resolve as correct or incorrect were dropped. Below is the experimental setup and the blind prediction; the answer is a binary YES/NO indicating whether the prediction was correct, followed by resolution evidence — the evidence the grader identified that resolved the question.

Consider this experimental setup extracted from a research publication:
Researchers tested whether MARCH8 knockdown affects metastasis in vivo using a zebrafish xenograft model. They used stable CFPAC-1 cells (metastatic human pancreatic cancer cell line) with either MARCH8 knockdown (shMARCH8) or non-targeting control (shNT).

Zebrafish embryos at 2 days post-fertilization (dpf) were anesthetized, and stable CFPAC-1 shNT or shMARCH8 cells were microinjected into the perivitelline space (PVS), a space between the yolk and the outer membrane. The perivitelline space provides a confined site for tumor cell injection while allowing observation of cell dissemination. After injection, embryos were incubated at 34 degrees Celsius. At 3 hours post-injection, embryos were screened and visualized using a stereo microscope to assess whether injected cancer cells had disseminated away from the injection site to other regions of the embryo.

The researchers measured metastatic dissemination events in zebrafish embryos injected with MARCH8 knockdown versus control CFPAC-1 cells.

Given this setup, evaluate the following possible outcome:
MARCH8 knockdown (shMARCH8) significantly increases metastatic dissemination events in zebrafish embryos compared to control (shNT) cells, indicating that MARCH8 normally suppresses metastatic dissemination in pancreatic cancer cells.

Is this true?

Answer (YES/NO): YES